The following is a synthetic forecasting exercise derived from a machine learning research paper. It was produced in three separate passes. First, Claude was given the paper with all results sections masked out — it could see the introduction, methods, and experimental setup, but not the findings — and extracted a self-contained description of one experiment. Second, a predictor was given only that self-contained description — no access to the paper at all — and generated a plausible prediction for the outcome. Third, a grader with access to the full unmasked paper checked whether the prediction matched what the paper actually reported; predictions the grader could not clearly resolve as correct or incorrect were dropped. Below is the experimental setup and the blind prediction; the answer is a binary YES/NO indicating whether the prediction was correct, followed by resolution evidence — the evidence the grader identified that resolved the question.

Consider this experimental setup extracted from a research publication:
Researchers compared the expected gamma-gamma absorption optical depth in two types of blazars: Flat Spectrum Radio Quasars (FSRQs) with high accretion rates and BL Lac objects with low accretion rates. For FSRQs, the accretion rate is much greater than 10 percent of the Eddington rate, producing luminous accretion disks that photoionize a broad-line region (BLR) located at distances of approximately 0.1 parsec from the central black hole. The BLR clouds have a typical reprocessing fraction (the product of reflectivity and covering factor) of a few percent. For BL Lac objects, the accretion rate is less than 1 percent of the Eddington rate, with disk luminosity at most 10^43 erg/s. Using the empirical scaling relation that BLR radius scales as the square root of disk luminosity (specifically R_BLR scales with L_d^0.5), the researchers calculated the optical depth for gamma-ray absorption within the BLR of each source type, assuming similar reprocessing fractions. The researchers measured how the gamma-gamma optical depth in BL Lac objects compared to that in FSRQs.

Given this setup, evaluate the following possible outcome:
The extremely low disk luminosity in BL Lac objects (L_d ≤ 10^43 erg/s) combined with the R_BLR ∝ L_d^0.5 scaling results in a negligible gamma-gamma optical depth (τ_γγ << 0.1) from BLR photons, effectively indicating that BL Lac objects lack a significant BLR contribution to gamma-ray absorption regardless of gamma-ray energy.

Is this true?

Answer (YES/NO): NO